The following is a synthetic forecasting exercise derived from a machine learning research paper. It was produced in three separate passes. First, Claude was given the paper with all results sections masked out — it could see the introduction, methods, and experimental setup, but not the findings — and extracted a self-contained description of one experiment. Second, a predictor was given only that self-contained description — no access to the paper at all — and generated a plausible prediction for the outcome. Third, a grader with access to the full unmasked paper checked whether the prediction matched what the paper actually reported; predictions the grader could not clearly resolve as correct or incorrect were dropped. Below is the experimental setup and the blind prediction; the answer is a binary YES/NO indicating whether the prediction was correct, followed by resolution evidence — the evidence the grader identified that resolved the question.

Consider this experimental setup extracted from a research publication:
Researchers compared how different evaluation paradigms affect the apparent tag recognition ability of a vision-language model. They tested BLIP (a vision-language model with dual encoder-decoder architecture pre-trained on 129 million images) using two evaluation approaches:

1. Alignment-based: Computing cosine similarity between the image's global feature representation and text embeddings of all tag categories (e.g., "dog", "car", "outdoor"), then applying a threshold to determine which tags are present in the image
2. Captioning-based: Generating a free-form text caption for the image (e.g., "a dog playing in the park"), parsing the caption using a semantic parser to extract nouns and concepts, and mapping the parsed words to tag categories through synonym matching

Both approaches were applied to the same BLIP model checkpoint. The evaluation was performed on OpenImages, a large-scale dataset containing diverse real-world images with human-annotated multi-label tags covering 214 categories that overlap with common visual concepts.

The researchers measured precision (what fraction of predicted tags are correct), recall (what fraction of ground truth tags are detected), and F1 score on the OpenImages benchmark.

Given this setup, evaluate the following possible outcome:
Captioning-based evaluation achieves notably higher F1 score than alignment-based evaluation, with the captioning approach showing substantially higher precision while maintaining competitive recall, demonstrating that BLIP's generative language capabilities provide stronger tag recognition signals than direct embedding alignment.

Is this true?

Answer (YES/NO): NO